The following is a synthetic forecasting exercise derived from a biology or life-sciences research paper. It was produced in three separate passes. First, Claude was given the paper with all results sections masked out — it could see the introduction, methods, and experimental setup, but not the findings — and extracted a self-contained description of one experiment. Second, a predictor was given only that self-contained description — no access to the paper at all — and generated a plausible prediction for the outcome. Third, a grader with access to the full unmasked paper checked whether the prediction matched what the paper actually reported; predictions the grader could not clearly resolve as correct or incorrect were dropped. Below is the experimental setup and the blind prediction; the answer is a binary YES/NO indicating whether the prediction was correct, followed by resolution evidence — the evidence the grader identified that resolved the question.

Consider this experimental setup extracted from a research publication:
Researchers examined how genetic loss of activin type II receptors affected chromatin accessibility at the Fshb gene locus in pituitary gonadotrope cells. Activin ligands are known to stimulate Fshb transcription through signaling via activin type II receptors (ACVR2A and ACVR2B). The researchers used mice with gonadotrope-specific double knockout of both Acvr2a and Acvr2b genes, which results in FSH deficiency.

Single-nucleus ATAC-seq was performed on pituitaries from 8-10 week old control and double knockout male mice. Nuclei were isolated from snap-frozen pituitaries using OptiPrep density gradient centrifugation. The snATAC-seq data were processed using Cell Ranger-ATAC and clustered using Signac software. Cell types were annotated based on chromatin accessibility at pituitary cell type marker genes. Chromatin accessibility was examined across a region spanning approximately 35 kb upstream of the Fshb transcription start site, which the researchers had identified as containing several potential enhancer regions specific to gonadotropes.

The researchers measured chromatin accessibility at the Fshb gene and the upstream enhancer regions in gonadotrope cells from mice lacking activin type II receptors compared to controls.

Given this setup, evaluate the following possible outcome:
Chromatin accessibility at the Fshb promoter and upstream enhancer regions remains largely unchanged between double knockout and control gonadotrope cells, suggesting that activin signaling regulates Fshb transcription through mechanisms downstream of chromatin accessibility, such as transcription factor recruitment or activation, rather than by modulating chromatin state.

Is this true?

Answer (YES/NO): NO